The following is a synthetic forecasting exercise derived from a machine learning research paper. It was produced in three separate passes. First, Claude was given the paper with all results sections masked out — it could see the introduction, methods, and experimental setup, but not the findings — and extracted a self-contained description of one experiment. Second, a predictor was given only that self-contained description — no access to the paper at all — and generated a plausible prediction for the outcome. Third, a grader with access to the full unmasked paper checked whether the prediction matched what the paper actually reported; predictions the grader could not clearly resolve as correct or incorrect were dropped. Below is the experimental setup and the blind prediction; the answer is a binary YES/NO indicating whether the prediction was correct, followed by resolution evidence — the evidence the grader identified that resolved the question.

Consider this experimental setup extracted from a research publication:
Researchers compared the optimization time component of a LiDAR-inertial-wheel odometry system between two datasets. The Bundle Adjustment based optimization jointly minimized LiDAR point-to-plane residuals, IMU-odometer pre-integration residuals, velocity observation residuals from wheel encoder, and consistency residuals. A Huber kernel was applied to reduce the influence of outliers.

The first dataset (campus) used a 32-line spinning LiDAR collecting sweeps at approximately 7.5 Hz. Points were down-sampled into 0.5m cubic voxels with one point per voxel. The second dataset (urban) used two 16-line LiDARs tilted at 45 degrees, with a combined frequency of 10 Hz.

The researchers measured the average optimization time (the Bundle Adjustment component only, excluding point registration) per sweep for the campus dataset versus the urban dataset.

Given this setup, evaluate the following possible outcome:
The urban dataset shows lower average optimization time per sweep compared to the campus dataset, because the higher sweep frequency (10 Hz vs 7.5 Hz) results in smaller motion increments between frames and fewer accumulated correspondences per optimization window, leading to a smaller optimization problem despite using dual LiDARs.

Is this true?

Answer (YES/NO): NO